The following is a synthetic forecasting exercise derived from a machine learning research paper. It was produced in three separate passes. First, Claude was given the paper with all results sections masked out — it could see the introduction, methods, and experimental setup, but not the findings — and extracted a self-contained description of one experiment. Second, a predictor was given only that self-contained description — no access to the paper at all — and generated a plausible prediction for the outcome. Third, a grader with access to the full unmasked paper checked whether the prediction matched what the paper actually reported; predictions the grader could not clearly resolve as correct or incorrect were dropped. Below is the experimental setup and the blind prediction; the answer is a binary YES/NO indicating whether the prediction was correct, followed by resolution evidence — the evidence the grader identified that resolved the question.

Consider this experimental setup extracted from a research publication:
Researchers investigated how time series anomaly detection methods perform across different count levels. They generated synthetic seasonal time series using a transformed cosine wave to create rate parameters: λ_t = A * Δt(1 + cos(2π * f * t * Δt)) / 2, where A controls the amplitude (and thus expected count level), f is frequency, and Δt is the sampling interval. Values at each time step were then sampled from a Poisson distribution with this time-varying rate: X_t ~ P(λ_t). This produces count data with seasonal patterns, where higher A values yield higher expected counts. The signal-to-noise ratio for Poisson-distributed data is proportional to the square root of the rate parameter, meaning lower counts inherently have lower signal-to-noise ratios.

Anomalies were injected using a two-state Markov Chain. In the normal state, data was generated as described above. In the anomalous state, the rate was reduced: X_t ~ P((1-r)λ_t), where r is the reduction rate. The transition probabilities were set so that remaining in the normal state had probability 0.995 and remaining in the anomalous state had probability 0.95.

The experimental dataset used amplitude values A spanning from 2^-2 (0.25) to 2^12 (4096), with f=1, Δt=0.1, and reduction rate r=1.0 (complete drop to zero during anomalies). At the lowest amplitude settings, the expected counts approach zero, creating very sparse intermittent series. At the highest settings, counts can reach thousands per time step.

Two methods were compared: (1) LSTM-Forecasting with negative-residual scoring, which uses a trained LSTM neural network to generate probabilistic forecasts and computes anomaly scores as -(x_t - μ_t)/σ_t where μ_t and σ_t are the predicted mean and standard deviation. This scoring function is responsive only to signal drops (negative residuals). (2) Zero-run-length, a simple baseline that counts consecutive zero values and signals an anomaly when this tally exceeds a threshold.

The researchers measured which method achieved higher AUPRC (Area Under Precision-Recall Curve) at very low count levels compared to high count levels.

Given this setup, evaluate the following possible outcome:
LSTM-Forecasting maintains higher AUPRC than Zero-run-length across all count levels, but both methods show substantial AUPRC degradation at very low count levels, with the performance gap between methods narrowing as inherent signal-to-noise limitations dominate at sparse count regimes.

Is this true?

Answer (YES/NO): NO